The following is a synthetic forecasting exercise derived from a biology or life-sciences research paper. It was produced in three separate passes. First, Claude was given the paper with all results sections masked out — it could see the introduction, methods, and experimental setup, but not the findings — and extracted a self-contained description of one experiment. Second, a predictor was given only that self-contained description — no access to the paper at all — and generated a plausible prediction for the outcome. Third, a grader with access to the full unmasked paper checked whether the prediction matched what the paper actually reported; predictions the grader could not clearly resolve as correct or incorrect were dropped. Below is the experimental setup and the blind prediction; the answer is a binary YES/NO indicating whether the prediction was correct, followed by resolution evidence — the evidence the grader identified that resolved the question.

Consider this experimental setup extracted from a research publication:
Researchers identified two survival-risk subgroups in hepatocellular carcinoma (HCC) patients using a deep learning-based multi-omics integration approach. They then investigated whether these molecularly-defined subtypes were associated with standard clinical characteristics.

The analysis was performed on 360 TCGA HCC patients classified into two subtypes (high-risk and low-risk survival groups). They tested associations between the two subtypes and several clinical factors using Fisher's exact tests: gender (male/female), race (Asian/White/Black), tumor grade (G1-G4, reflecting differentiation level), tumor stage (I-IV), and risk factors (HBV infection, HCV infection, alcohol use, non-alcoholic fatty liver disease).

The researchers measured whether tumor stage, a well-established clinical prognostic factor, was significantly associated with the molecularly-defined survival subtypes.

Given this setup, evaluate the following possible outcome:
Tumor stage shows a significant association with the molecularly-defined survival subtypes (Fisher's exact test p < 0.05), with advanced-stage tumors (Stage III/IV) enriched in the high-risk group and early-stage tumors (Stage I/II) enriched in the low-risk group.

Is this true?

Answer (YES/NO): NO